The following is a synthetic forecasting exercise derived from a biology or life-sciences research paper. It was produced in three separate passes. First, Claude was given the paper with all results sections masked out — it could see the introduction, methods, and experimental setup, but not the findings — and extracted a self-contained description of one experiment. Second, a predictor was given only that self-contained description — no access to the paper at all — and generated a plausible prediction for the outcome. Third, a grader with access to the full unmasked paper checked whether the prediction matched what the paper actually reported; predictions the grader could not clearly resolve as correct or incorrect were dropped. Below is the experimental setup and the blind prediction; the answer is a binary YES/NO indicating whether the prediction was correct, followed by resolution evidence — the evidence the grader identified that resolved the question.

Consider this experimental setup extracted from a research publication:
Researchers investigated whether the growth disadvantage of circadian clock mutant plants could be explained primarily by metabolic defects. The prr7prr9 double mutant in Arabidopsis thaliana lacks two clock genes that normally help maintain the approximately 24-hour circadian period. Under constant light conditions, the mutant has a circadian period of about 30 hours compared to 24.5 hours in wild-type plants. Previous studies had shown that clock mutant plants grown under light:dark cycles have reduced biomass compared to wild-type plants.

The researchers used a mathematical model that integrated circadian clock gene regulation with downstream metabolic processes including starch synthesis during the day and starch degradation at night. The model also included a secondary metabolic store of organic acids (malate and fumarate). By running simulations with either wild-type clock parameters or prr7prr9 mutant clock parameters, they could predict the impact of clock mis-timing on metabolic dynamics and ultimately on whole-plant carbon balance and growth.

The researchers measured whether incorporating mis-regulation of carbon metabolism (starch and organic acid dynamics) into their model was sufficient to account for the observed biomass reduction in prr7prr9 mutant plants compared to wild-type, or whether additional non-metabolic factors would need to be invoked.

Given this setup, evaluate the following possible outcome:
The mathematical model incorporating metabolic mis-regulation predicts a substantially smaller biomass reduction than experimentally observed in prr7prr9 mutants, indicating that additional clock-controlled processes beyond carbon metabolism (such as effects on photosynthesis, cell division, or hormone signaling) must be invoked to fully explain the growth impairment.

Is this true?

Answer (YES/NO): NO